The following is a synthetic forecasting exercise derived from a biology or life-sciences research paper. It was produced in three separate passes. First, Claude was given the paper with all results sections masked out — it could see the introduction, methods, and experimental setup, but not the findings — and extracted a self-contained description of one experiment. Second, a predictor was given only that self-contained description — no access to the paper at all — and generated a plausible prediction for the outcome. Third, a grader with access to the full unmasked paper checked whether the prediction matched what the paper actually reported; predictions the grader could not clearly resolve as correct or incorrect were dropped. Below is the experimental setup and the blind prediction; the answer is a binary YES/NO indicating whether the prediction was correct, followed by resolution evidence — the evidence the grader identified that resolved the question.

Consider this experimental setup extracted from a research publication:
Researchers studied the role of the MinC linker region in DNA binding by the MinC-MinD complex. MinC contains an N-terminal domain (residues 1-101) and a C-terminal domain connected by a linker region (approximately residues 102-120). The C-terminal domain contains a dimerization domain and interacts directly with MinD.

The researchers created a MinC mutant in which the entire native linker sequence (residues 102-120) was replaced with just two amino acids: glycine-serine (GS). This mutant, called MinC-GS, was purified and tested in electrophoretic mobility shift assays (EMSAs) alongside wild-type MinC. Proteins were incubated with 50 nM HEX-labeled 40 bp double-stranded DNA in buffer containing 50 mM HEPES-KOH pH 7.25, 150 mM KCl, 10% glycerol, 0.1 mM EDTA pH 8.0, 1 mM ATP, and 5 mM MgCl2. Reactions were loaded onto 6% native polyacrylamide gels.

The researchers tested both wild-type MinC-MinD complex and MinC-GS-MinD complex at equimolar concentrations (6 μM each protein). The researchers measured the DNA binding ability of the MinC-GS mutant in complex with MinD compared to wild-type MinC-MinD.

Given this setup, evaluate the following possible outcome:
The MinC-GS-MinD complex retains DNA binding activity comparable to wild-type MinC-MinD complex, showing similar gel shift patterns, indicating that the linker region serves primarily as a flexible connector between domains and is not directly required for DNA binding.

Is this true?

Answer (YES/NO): NO